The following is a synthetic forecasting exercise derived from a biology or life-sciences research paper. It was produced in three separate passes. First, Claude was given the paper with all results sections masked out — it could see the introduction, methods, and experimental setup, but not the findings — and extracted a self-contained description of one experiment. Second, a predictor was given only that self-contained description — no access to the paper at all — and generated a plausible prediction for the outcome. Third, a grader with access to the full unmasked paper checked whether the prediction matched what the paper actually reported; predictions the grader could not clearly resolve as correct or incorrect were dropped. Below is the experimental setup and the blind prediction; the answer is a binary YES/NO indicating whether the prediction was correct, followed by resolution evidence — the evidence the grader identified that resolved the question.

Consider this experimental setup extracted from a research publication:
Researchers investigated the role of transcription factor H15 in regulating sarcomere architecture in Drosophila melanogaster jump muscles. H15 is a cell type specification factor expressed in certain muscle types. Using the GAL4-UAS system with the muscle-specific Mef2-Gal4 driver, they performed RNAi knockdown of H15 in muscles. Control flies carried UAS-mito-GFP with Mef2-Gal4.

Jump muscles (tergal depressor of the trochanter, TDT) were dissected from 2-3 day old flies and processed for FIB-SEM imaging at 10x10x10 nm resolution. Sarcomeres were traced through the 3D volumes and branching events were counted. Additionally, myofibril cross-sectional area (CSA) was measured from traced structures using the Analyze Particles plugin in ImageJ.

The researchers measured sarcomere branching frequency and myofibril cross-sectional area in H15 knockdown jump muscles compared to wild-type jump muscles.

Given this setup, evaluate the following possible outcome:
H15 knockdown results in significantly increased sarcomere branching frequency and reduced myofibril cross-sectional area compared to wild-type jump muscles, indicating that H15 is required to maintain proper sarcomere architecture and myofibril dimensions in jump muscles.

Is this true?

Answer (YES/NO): YES